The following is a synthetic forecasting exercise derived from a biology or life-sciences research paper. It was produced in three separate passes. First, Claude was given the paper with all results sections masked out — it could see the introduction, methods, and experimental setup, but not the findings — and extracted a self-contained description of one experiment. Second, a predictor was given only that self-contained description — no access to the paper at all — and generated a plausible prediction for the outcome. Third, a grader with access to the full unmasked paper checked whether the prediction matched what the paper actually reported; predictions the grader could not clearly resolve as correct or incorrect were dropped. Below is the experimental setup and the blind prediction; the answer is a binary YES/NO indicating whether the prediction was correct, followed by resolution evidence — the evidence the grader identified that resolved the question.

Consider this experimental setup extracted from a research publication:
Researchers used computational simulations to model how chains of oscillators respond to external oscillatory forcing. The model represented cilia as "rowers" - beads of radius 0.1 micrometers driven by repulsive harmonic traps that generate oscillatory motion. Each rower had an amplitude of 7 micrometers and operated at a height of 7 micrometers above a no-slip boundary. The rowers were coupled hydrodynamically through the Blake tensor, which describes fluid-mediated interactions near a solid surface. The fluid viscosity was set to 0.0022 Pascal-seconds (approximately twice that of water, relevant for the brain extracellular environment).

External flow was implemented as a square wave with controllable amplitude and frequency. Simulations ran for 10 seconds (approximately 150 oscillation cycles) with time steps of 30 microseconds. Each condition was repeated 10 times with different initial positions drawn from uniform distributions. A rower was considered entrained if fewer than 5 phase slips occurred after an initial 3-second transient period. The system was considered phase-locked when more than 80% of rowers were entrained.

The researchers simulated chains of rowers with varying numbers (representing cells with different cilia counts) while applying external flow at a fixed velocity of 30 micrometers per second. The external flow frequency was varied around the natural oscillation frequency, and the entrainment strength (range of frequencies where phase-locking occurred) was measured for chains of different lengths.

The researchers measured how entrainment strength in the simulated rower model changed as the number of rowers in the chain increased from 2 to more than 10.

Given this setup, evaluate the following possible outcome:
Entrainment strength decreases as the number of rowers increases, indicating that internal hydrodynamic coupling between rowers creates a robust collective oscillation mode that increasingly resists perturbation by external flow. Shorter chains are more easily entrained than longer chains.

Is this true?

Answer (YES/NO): YES